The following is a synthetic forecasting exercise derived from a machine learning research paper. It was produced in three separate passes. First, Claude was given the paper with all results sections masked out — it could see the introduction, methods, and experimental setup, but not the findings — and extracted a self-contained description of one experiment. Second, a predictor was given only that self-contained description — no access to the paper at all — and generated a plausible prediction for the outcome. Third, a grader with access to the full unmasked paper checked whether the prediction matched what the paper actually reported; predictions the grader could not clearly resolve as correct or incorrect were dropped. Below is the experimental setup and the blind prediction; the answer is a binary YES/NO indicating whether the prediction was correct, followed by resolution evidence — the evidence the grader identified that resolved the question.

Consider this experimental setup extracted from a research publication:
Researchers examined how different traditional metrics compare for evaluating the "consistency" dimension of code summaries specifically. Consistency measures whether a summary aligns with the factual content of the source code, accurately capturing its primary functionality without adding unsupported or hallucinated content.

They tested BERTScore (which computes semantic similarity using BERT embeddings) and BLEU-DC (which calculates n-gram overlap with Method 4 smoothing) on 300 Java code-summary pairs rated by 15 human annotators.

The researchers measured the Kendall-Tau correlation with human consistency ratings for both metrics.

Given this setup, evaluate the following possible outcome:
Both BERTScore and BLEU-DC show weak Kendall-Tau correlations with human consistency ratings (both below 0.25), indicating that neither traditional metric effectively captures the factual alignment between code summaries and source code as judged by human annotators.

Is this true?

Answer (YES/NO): NO